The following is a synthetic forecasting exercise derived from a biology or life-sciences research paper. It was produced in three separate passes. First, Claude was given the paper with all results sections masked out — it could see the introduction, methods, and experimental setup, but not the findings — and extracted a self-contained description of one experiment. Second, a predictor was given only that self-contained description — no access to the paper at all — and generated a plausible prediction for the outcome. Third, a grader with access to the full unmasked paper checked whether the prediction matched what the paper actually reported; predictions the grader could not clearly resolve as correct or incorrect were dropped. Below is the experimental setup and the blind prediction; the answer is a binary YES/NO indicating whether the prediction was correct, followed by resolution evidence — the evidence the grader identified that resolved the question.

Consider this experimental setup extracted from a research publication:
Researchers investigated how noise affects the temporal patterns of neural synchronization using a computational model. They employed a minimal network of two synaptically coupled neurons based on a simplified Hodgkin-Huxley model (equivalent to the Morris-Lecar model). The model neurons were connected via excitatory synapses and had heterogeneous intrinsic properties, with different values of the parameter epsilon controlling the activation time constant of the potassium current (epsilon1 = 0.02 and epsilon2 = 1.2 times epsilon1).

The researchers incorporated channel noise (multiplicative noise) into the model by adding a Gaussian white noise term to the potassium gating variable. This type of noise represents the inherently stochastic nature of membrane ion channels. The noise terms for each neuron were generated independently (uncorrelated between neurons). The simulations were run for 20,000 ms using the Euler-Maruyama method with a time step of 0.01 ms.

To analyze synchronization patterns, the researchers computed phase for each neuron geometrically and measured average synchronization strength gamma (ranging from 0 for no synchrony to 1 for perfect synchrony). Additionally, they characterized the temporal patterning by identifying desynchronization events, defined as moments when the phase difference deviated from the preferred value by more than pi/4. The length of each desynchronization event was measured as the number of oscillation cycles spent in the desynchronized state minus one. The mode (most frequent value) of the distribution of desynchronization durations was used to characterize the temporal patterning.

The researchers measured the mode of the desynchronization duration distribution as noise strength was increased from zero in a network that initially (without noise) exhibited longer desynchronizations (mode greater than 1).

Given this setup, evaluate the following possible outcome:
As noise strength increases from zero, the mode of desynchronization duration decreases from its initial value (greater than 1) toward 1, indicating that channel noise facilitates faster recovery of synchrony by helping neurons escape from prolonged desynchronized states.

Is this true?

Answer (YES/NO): YES